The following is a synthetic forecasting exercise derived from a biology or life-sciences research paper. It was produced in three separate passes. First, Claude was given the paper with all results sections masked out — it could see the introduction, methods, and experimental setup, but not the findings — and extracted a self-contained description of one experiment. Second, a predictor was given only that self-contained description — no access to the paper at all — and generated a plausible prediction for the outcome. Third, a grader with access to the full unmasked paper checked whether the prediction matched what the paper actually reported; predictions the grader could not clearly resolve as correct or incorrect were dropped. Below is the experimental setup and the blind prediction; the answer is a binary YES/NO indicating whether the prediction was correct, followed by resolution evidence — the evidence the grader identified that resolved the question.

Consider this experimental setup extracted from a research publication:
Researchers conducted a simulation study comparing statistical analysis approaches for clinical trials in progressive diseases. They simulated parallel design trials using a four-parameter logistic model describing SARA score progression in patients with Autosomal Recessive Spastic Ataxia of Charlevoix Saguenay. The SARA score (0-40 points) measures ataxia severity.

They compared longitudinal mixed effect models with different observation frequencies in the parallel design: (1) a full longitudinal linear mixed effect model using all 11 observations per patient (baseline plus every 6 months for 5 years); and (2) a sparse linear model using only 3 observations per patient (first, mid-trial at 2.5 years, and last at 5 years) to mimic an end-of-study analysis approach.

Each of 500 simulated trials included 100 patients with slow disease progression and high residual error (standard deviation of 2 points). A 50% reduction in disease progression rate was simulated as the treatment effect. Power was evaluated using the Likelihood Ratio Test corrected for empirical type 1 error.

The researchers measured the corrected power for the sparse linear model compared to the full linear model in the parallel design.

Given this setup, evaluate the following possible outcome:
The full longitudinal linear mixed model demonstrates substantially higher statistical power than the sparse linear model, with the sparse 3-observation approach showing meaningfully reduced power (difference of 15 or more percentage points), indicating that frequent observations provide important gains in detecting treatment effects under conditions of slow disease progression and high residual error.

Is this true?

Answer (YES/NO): YES